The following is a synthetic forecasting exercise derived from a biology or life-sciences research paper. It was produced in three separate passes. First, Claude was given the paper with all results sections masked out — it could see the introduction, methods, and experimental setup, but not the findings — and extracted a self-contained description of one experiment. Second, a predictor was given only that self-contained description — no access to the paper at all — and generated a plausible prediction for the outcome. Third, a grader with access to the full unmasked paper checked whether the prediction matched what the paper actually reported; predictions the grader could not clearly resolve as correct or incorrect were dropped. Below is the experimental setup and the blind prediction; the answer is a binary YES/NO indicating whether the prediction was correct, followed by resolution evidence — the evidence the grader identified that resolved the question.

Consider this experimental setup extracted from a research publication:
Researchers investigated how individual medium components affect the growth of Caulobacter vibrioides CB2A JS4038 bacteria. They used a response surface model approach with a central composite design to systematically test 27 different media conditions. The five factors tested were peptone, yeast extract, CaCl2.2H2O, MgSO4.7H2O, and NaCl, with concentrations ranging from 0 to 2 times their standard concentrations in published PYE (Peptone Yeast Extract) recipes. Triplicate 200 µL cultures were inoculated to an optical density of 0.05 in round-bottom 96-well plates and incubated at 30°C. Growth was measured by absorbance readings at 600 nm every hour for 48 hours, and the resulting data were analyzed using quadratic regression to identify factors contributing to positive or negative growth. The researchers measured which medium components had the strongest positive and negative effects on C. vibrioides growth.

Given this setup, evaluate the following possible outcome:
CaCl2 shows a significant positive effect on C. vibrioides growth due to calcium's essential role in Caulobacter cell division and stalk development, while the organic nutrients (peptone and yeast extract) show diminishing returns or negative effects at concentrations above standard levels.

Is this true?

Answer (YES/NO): NO